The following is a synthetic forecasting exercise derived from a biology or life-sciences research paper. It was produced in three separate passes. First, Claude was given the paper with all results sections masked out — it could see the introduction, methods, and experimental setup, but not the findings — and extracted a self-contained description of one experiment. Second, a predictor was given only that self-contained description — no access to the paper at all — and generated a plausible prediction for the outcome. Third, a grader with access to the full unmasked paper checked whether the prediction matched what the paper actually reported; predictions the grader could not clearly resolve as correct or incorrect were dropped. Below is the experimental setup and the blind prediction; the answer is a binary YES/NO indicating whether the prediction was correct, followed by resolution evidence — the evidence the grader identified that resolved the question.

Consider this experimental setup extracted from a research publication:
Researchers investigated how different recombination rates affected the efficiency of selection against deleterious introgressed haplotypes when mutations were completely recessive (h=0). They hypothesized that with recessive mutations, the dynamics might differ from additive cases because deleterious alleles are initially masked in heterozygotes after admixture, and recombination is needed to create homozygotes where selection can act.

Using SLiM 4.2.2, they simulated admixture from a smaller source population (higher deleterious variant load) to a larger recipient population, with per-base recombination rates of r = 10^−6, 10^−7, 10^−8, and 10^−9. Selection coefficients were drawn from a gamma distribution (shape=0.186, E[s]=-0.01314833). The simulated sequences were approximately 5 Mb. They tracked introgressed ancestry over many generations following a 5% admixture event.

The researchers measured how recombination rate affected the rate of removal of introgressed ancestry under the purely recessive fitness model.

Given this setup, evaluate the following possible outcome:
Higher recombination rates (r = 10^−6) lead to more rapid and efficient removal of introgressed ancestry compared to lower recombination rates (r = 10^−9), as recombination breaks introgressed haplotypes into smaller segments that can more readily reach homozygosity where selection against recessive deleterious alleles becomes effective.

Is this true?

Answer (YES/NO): NO